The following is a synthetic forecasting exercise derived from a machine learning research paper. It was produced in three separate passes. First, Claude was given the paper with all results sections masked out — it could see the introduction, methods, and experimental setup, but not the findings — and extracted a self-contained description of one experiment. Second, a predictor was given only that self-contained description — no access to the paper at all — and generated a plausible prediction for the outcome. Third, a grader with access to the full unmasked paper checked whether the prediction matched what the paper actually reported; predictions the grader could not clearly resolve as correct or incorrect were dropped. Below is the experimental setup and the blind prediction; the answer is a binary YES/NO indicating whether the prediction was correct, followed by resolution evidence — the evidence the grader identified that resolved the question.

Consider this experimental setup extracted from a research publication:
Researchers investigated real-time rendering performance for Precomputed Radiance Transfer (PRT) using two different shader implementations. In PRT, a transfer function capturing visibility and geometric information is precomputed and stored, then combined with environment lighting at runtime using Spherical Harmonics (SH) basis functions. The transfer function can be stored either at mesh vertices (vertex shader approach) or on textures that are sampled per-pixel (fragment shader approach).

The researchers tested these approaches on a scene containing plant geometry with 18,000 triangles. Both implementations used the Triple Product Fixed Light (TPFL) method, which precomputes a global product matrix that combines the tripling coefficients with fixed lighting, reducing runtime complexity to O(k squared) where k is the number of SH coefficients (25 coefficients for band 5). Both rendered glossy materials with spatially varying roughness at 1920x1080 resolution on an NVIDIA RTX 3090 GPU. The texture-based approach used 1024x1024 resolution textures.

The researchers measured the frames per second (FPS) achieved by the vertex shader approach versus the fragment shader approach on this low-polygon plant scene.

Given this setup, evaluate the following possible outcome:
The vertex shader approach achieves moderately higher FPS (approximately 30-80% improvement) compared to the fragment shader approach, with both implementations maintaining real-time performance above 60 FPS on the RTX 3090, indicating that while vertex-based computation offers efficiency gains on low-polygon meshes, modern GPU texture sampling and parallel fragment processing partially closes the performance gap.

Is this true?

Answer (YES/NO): NO